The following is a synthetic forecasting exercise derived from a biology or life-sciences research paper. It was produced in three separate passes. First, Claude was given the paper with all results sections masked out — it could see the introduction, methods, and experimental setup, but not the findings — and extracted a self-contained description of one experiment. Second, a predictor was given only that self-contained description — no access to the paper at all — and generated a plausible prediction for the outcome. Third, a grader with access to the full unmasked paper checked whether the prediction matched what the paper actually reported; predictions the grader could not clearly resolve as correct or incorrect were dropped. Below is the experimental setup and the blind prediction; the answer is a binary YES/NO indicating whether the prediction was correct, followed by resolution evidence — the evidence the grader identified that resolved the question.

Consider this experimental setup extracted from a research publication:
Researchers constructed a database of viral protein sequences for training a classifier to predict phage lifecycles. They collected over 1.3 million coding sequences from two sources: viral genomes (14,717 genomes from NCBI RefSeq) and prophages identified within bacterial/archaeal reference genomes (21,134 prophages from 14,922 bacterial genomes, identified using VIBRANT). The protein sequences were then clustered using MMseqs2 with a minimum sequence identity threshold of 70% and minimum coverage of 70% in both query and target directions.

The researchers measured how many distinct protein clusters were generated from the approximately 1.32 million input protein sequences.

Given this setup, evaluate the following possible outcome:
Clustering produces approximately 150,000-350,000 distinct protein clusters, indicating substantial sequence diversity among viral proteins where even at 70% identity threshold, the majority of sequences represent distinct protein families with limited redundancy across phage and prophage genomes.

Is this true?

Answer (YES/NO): NO